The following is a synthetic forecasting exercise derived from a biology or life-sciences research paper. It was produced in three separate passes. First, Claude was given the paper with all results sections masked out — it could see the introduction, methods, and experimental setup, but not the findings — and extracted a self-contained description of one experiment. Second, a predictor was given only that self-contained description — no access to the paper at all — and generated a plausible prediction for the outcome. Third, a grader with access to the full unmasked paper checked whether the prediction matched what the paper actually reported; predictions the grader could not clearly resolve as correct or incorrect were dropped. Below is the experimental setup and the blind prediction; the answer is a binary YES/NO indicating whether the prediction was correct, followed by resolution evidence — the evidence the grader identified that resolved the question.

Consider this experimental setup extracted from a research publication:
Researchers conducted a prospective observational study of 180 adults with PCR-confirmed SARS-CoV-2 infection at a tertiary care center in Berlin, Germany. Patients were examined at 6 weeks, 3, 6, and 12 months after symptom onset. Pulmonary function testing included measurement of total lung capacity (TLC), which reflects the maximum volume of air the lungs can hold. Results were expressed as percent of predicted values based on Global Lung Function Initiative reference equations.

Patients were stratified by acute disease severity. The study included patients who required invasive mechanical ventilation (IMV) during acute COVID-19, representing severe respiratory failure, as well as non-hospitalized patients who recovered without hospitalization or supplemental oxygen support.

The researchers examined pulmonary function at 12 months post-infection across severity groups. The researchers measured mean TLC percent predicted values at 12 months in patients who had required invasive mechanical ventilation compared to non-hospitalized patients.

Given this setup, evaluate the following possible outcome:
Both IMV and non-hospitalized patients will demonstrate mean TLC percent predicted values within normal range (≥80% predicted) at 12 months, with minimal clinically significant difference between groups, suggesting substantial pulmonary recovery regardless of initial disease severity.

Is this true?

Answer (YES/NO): NO